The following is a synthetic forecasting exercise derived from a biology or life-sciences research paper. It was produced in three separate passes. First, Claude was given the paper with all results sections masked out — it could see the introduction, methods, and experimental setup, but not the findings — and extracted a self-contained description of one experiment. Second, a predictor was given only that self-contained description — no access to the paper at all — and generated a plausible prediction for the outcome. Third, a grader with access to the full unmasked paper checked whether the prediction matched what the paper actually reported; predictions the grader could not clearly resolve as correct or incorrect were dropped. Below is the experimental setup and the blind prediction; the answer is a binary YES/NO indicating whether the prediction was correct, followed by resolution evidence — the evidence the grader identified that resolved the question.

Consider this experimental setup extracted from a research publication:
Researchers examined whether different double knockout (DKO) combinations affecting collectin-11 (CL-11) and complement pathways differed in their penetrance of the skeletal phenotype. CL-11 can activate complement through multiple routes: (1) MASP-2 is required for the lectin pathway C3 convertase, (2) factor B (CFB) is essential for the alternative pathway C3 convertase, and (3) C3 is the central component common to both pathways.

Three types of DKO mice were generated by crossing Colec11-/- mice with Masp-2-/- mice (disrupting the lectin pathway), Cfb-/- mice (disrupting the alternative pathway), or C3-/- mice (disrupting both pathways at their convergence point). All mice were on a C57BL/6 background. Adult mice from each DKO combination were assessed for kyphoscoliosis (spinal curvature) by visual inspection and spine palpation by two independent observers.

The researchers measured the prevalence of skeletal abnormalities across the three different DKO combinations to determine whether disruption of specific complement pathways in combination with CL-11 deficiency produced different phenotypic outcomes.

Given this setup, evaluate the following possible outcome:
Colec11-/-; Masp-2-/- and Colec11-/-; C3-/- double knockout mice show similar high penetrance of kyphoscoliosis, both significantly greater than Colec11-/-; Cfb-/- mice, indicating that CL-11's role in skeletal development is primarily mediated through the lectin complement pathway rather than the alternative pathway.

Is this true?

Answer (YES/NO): NO